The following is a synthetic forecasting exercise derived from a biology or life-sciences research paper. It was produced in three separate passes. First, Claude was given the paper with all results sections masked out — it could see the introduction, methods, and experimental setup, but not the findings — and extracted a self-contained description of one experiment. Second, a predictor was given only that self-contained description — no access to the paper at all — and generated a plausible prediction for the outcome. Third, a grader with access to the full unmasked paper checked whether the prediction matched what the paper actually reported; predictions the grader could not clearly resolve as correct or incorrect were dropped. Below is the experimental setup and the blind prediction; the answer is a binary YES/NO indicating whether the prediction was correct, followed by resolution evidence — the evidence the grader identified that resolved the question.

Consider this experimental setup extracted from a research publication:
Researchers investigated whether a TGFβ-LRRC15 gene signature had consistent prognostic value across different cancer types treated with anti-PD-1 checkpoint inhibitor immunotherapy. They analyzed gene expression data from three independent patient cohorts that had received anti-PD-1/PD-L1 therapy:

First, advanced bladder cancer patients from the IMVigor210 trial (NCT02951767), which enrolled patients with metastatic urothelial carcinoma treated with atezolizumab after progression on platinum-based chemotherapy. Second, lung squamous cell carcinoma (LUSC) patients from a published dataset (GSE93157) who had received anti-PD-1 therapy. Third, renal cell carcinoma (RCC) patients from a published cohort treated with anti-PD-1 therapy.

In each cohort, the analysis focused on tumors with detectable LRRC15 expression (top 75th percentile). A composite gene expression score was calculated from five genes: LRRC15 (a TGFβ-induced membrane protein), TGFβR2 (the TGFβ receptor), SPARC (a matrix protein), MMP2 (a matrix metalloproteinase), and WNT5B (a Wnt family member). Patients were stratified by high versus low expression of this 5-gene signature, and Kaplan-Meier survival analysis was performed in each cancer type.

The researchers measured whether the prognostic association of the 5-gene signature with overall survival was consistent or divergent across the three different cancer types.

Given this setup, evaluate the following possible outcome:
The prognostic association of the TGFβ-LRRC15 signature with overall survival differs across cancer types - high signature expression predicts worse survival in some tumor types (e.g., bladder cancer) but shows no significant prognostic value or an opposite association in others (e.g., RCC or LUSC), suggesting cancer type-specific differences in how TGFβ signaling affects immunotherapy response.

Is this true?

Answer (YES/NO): NO